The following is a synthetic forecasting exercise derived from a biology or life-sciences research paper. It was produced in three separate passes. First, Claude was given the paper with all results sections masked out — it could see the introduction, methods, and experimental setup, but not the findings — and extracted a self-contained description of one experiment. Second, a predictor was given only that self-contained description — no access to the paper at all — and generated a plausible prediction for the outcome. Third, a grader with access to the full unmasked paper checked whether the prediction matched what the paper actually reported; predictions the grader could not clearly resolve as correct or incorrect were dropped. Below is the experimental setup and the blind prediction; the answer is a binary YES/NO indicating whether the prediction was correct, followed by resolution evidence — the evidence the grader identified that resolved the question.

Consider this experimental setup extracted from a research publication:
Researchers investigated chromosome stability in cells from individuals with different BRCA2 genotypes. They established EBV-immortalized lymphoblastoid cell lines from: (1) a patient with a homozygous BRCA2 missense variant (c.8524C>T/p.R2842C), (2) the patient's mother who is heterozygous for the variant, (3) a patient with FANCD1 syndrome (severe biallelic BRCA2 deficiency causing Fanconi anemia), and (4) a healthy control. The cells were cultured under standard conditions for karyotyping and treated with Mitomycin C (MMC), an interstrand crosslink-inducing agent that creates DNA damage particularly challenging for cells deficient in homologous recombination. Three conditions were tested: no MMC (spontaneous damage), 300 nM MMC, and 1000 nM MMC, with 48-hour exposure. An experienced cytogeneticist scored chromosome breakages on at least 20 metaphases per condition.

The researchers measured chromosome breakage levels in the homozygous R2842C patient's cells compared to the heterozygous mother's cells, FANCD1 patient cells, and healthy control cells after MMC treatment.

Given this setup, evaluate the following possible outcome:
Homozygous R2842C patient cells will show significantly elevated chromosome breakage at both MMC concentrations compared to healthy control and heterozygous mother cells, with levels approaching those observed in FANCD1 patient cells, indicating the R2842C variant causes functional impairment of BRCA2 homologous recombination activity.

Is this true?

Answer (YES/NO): NO